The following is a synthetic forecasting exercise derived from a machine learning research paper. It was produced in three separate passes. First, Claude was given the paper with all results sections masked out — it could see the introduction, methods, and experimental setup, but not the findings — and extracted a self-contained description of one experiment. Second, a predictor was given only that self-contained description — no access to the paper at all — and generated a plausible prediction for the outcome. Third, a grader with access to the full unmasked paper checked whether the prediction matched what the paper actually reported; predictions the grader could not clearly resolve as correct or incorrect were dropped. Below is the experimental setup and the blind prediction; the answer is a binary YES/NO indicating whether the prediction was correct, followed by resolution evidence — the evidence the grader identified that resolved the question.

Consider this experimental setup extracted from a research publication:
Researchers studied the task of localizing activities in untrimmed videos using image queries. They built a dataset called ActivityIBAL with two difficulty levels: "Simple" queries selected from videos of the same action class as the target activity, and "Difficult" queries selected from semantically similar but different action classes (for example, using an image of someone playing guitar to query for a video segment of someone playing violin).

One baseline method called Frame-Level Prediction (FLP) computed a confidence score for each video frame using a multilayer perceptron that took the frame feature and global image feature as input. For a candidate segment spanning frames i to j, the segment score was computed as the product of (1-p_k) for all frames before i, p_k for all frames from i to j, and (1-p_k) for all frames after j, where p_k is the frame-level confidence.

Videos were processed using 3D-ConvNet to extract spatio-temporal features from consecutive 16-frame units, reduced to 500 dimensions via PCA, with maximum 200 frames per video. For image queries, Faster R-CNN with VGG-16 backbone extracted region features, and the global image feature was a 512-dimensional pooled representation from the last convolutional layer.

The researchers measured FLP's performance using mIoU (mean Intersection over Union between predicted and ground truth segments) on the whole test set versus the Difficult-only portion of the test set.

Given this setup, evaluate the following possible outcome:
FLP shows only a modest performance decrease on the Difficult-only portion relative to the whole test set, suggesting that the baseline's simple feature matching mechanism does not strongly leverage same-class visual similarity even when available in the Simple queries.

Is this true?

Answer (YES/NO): NO